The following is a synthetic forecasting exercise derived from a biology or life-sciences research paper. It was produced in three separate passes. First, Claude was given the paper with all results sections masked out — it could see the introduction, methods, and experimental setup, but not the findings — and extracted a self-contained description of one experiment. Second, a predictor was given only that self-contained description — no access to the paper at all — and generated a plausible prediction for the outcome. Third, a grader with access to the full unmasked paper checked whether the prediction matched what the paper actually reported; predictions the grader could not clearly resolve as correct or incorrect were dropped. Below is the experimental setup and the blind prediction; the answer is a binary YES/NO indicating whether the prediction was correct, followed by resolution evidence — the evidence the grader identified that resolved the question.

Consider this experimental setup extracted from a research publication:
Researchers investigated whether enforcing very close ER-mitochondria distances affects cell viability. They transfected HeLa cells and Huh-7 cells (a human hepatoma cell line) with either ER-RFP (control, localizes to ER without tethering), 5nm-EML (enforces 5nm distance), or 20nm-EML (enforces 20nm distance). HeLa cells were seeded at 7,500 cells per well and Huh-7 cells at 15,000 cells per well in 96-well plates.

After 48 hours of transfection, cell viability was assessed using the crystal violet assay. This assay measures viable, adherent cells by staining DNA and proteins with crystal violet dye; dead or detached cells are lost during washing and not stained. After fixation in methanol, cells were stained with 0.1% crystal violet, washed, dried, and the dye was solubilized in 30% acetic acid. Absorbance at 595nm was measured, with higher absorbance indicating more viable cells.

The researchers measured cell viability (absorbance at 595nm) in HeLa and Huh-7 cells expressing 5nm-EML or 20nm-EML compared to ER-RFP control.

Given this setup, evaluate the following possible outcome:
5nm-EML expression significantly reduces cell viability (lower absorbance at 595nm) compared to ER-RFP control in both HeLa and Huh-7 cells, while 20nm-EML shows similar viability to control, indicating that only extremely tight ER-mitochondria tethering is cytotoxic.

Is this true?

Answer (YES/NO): NO